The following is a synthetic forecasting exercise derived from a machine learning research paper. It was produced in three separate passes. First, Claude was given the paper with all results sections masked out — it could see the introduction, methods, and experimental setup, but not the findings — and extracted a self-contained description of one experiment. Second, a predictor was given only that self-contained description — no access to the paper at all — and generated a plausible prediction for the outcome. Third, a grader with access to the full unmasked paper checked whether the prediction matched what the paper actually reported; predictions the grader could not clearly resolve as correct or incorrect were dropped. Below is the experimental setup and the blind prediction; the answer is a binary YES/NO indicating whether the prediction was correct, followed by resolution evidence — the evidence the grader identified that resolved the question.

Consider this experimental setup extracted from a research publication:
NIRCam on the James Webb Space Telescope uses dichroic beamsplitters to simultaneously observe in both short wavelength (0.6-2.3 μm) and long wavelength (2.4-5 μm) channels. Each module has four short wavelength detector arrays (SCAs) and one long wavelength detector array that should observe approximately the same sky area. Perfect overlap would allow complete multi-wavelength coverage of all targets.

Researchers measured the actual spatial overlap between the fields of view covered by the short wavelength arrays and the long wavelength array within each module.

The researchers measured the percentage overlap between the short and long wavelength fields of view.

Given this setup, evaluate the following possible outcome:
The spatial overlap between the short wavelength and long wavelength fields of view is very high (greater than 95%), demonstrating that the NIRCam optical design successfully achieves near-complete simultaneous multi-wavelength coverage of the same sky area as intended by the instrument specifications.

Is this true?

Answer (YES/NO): YES